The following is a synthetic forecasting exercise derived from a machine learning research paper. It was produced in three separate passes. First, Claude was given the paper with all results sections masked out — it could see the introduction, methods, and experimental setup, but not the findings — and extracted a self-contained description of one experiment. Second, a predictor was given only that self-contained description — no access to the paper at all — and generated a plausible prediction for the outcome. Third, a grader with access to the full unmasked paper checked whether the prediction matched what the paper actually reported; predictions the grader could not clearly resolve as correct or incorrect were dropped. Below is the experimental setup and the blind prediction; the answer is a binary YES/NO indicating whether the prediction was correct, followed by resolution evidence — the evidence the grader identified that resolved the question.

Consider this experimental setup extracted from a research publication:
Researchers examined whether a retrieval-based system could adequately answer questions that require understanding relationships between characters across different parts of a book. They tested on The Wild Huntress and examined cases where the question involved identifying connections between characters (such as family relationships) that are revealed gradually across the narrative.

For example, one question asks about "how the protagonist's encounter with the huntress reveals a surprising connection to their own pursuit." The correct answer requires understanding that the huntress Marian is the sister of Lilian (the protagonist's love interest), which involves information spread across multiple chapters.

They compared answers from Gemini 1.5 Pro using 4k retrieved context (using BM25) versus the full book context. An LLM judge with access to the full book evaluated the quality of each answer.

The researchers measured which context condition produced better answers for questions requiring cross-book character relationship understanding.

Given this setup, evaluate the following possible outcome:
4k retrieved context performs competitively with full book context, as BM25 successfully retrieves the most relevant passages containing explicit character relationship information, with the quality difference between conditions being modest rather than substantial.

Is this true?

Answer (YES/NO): NO